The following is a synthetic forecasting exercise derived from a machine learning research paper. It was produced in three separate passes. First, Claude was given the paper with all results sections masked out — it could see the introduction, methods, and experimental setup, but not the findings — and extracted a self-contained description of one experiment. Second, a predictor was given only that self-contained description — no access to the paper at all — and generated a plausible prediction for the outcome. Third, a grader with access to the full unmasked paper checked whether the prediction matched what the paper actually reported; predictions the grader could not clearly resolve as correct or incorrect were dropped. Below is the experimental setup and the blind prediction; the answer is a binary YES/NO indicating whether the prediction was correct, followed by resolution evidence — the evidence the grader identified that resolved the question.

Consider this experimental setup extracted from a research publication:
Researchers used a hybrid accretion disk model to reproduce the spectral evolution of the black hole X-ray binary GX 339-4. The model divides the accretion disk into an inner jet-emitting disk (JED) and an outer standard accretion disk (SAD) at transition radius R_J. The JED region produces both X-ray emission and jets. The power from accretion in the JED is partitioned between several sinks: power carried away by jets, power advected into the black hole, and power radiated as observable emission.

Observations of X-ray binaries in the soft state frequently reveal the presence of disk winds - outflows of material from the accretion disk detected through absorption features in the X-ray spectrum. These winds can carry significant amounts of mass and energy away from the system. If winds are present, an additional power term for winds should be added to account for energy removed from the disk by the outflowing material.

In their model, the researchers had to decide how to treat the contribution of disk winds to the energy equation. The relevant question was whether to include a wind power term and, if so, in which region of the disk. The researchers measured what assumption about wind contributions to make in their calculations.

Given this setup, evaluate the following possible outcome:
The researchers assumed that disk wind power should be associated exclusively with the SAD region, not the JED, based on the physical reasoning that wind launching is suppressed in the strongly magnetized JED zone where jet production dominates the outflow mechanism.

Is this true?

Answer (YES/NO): NO